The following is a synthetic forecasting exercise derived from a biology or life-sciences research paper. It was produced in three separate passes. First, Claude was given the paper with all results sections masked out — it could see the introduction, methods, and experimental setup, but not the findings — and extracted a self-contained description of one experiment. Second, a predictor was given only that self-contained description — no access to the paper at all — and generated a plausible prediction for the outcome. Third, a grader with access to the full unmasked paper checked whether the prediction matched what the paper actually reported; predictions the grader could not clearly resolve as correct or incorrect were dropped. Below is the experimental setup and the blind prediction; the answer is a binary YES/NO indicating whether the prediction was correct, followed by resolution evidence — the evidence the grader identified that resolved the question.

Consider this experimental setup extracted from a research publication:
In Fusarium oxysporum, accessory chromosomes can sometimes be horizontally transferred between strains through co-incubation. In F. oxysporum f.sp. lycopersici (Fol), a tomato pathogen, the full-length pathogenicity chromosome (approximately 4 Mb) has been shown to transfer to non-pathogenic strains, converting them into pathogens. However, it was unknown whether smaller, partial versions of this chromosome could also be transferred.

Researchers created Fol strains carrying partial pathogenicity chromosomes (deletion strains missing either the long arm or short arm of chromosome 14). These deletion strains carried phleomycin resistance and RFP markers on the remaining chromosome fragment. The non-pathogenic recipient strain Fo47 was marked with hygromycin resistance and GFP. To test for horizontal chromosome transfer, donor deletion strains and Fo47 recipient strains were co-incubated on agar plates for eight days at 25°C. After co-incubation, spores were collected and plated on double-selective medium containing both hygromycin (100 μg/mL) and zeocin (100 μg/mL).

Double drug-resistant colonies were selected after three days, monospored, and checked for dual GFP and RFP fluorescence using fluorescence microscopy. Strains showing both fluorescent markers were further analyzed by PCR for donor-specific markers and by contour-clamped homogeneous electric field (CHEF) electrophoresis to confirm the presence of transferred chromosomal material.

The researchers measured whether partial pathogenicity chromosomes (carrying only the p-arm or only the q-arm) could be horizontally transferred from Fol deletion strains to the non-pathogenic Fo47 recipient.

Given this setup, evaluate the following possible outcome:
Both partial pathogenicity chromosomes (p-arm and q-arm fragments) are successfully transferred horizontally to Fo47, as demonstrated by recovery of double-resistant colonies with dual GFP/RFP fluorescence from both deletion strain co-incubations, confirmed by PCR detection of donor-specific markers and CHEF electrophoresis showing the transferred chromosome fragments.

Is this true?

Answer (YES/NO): NO